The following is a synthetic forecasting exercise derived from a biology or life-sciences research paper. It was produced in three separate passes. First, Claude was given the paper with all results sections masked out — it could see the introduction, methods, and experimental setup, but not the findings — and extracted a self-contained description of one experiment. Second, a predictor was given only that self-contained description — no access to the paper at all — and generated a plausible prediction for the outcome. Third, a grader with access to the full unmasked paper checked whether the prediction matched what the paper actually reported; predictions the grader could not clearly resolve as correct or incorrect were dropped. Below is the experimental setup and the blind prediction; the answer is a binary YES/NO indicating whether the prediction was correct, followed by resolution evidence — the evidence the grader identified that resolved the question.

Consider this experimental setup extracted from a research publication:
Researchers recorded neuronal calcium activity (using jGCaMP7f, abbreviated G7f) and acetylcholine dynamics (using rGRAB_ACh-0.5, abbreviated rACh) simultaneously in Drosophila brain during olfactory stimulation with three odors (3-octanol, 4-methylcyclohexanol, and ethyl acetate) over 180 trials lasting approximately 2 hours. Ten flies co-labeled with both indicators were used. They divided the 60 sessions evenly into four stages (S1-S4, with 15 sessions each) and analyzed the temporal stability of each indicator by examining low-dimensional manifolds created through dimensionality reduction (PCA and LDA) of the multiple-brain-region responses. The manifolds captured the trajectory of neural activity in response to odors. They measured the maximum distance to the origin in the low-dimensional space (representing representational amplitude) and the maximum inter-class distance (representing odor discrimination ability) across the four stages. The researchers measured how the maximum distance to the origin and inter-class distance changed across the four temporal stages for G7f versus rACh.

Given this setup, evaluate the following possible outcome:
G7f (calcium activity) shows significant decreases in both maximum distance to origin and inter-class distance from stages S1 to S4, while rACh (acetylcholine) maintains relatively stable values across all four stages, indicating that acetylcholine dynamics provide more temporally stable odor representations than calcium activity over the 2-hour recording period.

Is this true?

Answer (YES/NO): YES